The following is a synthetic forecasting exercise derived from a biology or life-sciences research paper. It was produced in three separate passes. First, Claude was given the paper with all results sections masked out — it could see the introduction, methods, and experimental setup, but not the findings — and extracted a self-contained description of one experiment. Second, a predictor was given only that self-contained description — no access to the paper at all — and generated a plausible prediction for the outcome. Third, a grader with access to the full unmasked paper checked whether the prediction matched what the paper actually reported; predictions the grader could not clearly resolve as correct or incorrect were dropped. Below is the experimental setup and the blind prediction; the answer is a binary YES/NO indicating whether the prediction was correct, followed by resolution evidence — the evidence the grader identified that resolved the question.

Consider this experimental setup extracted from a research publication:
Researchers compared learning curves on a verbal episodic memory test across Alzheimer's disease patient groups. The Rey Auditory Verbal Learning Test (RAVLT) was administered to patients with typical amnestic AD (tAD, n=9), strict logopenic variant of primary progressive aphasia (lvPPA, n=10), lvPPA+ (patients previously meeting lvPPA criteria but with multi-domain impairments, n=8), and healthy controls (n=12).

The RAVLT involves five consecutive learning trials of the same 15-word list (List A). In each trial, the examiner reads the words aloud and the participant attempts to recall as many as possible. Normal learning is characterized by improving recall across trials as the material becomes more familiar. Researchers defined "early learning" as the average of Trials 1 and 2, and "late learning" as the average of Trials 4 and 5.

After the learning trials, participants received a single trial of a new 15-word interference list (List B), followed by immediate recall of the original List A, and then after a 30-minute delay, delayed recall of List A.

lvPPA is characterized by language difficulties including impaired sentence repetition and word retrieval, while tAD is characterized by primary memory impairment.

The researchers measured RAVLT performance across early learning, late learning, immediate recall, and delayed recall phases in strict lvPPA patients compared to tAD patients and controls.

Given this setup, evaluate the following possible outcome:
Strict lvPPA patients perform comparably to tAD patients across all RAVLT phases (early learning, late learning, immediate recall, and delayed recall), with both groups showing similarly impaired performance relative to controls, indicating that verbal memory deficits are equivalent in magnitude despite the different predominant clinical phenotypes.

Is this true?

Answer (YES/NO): YES